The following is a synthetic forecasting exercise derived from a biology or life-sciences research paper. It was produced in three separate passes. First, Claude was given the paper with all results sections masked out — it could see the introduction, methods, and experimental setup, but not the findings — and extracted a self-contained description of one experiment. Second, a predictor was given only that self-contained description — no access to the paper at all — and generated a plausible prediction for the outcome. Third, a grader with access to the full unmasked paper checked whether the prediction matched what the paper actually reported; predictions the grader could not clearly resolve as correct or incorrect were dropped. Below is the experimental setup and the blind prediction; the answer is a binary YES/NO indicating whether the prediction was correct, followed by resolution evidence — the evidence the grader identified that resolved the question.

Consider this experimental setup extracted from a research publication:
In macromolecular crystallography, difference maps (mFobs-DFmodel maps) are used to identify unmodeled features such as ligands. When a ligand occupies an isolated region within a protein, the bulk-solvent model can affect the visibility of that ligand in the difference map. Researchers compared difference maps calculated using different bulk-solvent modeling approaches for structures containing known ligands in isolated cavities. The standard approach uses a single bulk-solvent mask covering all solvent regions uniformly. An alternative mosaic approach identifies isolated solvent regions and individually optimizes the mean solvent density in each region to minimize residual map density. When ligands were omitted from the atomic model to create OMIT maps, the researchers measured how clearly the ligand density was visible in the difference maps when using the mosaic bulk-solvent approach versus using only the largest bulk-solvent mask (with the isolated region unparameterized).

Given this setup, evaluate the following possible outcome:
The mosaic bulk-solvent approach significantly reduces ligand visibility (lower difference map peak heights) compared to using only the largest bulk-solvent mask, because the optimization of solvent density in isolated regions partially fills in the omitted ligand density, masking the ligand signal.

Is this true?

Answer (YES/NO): YES